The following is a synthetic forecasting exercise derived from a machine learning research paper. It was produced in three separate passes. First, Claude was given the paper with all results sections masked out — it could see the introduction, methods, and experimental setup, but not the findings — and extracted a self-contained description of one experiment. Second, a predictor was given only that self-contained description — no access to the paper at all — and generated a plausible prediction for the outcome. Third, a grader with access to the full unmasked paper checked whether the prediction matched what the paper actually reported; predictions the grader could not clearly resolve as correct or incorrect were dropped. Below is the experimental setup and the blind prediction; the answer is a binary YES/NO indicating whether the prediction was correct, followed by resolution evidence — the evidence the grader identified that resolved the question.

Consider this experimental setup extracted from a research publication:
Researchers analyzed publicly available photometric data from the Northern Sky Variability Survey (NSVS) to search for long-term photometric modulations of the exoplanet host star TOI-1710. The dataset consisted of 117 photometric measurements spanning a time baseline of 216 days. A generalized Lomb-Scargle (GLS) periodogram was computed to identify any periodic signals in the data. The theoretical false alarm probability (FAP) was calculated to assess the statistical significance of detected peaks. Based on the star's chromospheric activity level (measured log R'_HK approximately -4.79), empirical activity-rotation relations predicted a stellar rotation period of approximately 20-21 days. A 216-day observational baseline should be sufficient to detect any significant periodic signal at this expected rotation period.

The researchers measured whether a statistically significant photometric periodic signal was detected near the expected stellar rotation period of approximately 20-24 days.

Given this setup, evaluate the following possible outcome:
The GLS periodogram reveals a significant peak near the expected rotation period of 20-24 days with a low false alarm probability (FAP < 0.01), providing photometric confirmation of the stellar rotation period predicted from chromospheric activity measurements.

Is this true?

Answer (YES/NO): NO